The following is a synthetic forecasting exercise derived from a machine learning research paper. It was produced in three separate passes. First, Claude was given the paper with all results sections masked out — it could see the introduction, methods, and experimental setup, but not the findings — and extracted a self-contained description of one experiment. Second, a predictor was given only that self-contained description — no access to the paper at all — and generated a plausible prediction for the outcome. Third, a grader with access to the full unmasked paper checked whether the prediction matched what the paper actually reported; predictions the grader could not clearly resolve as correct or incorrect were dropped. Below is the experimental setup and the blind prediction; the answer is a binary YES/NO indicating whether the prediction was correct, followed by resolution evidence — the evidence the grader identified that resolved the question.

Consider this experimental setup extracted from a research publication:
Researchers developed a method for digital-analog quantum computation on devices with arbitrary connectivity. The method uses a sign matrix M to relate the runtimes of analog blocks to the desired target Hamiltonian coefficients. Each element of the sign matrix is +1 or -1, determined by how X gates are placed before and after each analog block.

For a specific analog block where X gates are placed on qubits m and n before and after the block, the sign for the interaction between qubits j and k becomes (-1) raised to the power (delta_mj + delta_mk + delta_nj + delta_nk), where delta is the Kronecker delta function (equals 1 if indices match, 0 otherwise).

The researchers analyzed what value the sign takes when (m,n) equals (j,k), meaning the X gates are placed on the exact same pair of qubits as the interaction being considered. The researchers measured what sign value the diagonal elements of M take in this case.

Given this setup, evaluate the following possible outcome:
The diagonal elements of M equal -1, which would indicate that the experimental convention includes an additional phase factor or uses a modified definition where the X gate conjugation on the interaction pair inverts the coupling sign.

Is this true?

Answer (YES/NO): NO